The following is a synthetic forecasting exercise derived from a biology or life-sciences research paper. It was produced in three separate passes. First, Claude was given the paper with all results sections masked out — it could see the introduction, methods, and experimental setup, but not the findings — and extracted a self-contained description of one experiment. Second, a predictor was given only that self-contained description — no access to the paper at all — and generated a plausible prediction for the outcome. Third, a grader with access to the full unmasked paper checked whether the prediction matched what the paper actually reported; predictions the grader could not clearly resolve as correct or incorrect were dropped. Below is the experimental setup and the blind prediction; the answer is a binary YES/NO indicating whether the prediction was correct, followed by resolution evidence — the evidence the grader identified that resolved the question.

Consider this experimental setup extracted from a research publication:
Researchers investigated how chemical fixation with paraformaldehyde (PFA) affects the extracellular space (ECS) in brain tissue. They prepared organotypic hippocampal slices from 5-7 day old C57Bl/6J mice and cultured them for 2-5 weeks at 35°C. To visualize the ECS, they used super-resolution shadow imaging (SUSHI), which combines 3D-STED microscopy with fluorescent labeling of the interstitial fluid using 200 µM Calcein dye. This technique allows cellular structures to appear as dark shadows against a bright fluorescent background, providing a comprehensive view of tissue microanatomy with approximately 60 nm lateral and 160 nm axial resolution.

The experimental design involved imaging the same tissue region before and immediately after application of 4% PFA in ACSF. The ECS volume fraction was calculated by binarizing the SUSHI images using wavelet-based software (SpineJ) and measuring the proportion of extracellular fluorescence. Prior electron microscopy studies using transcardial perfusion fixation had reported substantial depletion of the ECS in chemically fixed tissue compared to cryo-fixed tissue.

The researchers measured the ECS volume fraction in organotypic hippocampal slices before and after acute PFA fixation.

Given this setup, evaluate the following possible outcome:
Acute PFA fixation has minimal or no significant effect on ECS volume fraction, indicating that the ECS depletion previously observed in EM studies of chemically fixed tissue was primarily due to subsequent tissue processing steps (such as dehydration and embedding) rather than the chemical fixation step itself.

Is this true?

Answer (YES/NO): NO